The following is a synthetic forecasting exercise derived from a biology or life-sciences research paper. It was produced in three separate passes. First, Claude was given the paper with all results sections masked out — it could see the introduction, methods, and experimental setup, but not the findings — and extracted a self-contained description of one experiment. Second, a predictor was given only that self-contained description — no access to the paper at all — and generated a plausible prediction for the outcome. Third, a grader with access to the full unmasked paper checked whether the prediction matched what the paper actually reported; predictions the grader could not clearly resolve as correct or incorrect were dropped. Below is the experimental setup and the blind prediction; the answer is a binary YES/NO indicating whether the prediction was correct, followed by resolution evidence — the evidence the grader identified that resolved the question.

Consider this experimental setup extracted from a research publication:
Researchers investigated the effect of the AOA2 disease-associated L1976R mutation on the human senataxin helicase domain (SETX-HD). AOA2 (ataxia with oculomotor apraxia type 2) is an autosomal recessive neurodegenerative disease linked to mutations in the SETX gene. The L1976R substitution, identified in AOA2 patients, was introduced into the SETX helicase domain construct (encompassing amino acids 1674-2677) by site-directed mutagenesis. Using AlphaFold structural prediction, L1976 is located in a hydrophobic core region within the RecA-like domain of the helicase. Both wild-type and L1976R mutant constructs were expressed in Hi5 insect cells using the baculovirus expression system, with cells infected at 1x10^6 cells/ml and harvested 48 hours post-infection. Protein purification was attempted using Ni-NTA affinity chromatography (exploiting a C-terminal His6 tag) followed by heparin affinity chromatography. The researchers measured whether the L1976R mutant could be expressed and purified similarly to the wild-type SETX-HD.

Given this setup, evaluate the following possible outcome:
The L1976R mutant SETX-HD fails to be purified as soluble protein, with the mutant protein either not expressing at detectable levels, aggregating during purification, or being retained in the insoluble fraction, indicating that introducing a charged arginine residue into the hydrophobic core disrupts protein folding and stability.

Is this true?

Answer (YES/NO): YES